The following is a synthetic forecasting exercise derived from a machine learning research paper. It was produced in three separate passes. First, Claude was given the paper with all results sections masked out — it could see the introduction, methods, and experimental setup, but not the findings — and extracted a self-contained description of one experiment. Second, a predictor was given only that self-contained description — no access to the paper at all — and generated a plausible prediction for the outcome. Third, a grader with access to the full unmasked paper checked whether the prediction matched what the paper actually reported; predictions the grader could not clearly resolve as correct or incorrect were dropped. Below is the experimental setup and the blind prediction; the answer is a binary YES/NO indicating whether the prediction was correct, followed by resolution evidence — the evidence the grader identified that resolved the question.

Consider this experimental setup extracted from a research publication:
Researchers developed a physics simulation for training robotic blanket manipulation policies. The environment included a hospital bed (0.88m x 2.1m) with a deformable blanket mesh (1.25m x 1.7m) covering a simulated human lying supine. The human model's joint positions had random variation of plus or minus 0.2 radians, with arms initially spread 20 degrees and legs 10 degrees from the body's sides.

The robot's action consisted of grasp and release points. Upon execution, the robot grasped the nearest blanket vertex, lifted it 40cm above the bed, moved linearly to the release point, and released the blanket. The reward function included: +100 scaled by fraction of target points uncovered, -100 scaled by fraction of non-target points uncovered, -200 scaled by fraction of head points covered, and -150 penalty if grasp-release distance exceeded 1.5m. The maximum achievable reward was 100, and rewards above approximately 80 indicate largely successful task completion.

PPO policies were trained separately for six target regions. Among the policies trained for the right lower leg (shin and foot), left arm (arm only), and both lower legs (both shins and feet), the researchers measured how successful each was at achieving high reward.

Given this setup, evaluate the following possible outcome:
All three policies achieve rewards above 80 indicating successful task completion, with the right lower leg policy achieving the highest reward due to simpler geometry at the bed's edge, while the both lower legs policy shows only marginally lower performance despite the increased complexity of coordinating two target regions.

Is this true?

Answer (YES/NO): NO